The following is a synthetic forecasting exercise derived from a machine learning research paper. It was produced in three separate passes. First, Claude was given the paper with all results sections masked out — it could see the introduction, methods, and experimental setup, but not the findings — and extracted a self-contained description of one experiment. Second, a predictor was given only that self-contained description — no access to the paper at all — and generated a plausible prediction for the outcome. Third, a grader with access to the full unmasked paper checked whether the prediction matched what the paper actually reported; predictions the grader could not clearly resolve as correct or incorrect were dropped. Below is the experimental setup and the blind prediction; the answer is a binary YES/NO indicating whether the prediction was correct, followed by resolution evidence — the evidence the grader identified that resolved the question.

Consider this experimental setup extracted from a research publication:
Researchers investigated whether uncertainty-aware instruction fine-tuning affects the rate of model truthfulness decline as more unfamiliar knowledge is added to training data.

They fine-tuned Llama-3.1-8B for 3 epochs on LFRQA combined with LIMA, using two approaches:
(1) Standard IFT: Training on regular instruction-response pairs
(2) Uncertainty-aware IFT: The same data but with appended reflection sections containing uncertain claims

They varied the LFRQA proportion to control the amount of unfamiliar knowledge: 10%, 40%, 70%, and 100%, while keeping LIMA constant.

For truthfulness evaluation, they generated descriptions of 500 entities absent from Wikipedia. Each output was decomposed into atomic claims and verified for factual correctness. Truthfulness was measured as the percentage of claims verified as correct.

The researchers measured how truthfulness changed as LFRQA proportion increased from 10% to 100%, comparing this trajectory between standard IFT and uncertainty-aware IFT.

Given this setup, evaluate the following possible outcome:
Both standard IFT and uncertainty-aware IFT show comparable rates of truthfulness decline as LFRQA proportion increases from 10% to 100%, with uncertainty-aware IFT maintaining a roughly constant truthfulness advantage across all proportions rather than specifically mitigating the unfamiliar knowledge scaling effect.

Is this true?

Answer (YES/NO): NO